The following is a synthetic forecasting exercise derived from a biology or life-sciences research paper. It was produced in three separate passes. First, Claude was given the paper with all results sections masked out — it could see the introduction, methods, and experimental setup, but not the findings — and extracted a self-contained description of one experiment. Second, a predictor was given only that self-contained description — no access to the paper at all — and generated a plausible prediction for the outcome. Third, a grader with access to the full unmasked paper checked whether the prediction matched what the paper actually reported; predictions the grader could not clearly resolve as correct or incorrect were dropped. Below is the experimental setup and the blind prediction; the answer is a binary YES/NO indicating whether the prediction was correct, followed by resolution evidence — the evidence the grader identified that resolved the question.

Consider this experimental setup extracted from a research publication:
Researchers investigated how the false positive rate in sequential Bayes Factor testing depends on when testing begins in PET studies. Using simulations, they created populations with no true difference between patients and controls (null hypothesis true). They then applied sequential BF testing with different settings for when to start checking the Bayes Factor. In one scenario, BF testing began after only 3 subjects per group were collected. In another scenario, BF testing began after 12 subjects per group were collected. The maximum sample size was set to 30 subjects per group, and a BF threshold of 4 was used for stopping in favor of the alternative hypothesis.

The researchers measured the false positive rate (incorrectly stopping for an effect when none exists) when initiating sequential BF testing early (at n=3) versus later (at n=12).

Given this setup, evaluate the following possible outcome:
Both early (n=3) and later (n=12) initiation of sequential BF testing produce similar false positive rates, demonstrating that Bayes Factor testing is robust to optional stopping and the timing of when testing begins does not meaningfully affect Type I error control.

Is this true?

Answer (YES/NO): NO